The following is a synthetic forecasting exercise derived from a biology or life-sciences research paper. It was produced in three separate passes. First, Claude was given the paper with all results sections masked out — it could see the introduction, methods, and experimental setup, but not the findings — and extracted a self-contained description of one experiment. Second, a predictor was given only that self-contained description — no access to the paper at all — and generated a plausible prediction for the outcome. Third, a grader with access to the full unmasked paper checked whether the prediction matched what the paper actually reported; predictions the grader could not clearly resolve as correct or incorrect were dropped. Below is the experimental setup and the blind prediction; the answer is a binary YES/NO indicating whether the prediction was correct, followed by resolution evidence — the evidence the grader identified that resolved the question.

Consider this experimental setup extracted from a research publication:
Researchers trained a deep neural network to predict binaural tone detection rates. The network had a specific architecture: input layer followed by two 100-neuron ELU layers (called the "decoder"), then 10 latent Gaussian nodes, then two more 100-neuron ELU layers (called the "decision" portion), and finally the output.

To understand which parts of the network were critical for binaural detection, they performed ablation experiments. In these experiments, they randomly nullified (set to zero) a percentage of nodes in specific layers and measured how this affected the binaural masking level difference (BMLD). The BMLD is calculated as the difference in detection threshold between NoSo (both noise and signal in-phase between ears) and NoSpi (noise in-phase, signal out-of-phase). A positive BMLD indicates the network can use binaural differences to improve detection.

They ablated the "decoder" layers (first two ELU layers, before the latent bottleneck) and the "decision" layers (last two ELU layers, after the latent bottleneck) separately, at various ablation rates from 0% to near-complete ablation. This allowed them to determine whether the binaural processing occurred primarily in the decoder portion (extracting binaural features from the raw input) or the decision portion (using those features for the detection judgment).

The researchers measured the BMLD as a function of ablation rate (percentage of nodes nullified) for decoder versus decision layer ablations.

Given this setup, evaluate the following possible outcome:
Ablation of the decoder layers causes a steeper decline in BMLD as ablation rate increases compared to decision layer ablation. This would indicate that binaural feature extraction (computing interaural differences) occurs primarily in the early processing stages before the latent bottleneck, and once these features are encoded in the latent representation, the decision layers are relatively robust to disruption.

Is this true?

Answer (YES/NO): YES